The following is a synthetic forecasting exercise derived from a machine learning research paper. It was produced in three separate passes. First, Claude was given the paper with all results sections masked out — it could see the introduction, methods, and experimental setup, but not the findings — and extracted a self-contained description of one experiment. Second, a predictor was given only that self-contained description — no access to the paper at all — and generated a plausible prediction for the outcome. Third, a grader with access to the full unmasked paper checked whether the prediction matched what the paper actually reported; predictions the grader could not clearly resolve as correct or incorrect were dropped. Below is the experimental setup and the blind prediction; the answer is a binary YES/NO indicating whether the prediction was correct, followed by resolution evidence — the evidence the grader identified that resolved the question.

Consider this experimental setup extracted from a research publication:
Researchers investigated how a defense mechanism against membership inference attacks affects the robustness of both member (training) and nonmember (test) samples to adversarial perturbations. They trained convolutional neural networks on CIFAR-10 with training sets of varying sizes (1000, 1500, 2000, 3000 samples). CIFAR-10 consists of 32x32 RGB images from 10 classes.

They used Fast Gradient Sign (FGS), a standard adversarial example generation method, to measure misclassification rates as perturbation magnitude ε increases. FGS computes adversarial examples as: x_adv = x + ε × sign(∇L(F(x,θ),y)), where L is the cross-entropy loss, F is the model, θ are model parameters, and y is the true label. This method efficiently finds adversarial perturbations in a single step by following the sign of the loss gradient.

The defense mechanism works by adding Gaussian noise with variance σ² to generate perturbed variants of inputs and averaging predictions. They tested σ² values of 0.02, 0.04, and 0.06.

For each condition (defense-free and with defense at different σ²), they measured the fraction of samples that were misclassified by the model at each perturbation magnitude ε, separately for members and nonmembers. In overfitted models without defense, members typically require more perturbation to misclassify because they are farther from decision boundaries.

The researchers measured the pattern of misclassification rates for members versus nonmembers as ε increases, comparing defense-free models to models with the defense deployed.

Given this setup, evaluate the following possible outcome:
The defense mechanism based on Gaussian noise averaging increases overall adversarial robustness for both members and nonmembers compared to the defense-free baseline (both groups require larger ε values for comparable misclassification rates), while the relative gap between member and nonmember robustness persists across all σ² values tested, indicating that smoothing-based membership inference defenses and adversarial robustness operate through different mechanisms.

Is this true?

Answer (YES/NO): NO